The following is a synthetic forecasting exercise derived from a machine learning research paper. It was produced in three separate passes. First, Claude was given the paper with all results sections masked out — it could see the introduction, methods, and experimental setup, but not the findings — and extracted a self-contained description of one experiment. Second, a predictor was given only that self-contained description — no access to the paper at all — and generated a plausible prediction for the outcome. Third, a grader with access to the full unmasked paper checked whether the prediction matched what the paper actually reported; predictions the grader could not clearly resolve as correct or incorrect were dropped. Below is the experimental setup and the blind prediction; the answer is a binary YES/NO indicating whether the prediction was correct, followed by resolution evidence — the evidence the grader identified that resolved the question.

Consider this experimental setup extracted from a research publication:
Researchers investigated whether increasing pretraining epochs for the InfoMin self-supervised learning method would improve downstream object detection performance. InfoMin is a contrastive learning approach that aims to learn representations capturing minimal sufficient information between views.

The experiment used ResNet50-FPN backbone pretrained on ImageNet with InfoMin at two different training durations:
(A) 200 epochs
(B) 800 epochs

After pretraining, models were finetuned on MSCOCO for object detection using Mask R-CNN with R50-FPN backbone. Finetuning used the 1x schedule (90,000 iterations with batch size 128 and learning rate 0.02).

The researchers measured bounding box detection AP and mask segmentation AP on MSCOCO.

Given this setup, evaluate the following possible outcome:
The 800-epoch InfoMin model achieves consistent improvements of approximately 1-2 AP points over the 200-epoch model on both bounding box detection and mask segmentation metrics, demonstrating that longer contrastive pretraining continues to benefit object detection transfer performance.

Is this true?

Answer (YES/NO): NO